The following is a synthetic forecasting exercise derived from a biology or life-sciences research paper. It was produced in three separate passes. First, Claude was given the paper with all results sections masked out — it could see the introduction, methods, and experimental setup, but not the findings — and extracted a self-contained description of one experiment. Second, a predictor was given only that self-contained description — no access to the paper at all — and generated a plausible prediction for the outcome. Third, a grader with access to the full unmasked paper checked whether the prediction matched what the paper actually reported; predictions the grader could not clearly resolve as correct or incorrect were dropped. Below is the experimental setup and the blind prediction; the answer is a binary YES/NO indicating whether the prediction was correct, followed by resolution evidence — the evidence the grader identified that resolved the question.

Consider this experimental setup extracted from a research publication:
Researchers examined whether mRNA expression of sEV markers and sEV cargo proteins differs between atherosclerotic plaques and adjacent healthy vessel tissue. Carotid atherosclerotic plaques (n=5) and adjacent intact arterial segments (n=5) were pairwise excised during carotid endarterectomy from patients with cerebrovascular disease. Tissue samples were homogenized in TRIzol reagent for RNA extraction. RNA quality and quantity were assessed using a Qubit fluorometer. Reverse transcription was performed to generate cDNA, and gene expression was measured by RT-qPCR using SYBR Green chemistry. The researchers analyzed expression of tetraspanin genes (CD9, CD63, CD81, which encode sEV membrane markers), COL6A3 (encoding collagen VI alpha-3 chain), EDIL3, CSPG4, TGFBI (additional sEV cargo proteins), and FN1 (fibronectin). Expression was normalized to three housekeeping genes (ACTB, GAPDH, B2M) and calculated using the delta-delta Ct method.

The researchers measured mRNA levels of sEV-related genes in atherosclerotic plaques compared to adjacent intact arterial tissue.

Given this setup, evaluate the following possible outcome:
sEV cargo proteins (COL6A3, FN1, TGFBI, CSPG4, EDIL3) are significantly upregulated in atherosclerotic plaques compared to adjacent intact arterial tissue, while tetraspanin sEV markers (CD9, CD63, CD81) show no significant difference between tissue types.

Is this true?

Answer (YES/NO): NO